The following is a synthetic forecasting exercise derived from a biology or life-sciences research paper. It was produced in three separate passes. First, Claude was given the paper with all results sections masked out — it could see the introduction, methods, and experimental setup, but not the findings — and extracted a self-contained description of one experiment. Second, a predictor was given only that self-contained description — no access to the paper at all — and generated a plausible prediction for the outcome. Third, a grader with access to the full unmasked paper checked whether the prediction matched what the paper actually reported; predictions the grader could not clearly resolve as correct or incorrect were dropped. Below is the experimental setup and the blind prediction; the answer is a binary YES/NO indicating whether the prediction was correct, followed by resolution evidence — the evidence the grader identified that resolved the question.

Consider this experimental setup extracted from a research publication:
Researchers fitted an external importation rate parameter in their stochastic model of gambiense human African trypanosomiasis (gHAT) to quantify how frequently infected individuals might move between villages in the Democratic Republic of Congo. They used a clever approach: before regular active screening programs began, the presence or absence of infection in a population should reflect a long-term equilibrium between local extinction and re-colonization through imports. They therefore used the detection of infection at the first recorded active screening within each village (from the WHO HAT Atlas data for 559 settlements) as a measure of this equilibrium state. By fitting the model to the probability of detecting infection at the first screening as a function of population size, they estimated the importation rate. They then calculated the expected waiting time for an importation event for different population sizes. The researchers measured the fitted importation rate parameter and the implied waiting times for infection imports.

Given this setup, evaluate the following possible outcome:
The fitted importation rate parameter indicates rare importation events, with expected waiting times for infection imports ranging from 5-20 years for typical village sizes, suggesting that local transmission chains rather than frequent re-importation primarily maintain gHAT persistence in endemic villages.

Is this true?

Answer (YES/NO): NO